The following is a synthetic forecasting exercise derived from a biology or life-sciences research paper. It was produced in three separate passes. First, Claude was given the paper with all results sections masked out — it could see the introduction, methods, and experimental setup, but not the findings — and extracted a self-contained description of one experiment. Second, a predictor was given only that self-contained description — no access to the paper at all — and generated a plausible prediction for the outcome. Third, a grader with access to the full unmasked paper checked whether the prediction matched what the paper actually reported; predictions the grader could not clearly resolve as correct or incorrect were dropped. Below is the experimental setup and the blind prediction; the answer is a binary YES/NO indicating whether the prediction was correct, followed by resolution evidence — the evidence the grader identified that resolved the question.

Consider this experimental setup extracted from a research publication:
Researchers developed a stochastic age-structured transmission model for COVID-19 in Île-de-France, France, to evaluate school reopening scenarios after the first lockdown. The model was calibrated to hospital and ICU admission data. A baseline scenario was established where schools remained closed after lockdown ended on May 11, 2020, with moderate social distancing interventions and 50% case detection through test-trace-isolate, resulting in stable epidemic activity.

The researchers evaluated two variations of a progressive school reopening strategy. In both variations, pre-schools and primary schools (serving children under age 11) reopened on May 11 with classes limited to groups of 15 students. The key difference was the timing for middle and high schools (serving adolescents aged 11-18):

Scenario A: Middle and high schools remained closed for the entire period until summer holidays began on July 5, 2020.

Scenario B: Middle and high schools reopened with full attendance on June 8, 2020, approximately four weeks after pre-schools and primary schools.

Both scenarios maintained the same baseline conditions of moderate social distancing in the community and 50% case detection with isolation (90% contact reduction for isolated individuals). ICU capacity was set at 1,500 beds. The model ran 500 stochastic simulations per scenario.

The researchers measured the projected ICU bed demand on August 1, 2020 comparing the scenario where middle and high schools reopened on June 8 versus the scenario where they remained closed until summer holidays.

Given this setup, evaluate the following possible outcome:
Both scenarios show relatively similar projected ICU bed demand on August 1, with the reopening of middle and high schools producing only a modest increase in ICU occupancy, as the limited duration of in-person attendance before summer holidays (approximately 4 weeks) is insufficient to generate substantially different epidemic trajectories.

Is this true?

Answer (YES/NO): NO